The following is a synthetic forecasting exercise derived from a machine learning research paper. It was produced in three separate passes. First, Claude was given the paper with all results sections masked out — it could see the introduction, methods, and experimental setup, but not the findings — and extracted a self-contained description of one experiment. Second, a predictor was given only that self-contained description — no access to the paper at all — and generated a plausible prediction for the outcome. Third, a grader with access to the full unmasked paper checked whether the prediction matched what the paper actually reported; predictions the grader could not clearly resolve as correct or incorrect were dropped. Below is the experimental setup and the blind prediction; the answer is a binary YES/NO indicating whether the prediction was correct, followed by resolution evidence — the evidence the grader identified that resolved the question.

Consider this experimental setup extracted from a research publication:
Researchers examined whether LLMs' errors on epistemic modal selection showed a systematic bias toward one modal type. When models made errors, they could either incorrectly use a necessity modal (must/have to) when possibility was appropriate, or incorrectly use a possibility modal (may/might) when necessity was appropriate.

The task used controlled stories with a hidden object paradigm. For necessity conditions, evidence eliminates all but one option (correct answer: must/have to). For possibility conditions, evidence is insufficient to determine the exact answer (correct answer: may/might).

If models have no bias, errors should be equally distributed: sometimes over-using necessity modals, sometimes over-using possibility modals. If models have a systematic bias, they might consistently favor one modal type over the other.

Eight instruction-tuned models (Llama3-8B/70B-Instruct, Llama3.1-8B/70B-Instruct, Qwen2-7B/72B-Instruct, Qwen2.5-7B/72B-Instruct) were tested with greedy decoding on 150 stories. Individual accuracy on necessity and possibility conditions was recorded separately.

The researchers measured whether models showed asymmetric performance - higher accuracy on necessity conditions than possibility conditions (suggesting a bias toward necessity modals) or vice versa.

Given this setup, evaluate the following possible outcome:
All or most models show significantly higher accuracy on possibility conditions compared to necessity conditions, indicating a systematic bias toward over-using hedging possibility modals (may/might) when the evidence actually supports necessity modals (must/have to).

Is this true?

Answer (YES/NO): NO